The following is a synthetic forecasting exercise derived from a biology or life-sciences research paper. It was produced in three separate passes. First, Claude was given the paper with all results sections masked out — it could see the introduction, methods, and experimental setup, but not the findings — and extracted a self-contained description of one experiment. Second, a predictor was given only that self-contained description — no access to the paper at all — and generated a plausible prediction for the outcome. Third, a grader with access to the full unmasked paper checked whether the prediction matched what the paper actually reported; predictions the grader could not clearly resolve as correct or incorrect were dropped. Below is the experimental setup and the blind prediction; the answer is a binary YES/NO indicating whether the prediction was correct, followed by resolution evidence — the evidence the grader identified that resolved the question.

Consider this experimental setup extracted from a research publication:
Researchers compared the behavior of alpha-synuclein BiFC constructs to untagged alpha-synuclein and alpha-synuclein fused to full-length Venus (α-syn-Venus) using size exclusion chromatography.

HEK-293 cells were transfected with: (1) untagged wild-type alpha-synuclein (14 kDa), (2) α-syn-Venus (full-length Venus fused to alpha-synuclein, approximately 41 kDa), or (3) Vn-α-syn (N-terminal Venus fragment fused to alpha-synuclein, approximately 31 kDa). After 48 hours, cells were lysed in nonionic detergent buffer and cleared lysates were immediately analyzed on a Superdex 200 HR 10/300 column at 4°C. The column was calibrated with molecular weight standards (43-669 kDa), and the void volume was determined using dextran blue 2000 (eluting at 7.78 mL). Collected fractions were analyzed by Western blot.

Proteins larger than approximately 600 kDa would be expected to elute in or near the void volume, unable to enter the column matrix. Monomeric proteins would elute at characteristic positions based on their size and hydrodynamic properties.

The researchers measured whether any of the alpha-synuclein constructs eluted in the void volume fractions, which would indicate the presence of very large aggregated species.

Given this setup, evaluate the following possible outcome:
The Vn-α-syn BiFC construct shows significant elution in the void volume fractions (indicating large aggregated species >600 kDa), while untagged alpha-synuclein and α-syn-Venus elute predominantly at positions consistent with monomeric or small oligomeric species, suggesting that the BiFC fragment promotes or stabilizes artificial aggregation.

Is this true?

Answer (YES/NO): YES